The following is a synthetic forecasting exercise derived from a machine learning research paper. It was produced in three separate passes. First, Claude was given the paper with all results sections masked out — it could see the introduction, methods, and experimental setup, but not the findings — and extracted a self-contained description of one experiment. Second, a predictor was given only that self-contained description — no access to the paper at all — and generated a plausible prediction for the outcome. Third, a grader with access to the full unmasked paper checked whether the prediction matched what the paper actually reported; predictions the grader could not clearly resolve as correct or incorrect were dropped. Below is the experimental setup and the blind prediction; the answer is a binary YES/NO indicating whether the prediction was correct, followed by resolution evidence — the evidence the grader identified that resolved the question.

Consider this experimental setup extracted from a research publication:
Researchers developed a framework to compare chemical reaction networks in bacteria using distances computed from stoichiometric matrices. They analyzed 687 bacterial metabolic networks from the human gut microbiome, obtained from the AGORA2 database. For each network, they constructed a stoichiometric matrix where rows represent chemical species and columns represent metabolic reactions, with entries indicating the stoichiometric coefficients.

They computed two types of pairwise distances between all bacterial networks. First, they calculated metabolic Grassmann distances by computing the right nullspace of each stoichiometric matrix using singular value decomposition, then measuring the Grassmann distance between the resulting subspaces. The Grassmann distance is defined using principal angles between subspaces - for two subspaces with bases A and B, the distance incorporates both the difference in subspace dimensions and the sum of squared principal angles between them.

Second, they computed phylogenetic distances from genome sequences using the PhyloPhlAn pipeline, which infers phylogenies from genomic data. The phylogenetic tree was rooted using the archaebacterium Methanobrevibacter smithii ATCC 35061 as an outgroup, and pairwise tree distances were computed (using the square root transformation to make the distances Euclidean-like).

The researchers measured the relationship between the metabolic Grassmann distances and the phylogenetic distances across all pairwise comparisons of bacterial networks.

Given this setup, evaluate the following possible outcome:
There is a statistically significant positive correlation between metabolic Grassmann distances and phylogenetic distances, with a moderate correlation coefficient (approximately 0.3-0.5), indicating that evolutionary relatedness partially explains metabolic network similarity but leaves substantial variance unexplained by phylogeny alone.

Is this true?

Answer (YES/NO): NO